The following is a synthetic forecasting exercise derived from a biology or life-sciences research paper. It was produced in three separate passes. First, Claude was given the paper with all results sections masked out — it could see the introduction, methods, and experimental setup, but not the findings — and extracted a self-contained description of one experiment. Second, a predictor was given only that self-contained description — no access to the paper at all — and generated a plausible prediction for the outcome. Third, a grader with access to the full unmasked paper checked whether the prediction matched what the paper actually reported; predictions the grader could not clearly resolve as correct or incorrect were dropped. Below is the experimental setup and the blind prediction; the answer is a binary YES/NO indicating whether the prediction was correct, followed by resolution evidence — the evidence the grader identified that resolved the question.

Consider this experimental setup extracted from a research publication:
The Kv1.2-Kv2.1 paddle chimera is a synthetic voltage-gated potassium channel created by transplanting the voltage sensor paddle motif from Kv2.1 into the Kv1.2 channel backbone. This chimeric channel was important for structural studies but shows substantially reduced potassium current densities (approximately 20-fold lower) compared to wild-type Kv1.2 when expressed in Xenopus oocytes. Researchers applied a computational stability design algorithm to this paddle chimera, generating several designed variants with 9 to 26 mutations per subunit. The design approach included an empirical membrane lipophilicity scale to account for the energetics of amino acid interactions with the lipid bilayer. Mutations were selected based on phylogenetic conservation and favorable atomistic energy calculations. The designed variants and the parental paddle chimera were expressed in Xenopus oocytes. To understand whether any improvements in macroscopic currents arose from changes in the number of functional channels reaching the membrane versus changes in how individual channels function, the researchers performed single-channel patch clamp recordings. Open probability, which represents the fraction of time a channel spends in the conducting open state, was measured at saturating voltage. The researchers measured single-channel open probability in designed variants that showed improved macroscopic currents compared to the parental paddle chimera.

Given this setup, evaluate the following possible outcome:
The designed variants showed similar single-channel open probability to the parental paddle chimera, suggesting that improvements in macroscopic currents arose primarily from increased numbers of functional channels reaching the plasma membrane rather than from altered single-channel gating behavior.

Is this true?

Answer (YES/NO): YES